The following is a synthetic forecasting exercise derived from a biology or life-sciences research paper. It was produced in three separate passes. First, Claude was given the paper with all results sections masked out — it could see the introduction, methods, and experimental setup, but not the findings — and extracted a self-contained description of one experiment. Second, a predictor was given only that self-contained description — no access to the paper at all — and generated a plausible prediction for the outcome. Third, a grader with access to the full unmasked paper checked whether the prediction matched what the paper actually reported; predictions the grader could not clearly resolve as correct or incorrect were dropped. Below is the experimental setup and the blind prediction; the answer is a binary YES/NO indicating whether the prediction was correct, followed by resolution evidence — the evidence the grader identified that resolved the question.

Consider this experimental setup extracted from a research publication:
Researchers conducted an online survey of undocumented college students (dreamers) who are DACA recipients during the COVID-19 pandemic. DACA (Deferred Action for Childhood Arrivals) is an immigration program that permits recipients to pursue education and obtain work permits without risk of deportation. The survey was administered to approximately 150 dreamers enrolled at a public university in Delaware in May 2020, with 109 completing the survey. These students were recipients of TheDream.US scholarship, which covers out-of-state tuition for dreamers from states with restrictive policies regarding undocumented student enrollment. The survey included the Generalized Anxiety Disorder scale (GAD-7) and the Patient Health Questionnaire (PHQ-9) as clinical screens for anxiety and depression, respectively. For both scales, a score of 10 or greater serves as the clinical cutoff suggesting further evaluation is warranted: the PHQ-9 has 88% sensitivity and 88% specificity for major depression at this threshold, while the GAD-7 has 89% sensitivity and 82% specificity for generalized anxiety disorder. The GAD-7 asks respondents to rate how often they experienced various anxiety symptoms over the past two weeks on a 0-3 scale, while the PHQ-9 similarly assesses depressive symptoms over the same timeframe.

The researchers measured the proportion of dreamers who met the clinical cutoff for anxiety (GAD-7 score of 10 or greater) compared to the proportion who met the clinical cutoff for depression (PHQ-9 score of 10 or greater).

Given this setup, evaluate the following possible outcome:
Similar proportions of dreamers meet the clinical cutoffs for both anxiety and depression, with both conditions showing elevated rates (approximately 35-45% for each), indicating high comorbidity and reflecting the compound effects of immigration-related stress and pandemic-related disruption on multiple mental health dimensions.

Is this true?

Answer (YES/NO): NO